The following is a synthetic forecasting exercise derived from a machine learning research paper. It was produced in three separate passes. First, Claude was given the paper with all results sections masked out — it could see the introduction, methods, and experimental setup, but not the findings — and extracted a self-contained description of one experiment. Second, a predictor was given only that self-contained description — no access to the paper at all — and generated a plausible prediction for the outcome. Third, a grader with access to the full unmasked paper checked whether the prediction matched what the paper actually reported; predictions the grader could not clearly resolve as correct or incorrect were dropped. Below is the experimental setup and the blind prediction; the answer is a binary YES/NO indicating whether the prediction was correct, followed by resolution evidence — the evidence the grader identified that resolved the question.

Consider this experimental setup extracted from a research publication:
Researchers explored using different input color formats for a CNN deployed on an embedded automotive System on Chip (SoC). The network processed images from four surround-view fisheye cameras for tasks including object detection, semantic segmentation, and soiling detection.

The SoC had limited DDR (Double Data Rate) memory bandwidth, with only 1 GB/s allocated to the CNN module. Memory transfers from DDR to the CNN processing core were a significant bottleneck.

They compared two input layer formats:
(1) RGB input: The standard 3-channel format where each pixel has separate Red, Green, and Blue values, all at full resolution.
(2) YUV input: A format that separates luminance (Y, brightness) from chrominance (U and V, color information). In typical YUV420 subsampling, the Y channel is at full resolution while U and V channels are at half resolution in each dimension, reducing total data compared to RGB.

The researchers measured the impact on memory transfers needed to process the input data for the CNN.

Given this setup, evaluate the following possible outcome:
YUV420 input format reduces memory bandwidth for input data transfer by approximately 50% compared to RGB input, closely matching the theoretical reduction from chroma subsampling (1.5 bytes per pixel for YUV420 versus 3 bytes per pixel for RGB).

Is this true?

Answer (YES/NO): YES